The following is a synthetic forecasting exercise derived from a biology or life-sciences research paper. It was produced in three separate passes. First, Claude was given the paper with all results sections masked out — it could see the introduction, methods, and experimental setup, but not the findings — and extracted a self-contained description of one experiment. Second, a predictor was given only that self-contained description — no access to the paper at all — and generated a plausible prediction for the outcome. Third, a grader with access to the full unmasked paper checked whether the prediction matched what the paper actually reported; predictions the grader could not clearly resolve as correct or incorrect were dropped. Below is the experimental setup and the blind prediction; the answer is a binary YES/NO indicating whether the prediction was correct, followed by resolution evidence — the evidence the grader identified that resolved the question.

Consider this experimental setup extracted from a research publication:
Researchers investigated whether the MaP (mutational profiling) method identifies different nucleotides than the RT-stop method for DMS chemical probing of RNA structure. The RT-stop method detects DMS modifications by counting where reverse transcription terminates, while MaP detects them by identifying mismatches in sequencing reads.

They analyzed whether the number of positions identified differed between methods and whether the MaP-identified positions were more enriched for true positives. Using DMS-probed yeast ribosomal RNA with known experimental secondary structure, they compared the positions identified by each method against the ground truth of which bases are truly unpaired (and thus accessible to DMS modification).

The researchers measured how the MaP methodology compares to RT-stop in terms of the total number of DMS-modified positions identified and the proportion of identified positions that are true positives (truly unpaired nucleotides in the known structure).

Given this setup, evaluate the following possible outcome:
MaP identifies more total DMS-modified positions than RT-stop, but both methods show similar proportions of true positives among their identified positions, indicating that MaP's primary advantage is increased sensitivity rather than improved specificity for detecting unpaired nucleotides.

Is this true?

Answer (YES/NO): NO